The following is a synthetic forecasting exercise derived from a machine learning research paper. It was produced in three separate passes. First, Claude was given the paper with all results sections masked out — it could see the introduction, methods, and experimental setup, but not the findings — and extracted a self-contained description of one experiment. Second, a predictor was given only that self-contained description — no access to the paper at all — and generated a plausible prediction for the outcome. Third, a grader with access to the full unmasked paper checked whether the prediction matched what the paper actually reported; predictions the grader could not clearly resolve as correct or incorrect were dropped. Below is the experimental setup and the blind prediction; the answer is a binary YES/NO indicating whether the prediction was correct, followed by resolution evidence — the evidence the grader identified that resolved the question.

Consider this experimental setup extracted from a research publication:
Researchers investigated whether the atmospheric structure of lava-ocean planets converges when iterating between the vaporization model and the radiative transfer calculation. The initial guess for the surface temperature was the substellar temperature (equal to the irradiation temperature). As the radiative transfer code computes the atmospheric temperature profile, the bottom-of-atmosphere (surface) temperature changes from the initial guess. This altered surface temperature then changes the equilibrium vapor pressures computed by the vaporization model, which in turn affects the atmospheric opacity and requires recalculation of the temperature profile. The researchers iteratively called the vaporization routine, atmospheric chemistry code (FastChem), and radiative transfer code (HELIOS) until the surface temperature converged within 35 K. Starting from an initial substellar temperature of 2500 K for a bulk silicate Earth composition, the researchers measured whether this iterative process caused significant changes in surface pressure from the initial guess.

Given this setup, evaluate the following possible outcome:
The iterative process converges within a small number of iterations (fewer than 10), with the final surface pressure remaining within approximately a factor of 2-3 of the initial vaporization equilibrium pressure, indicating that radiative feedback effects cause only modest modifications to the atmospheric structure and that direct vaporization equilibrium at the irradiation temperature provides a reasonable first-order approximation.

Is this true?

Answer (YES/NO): NO